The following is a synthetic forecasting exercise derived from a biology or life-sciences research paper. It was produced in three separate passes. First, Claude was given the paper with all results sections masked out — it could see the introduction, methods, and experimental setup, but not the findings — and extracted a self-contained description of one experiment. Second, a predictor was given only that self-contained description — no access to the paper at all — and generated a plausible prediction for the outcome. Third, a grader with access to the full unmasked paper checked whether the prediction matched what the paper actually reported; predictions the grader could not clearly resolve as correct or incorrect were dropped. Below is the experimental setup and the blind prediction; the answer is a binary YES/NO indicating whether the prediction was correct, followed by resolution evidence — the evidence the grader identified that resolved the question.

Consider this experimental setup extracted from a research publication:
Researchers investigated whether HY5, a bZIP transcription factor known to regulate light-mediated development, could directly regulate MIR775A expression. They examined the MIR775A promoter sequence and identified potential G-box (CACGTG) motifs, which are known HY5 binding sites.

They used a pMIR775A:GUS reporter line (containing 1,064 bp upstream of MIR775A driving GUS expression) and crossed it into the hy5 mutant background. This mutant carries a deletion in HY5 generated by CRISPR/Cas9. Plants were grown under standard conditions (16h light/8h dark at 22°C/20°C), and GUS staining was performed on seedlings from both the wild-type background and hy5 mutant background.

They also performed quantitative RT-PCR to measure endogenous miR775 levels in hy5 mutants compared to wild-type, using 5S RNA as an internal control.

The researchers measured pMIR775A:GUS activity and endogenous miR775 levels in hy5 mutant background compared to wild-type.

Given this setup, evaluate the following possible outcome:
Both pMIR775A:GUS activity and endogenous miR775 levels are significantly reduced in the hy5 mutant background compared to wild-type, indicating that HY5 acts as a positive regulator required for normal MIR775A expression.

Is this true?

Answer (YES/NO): NO